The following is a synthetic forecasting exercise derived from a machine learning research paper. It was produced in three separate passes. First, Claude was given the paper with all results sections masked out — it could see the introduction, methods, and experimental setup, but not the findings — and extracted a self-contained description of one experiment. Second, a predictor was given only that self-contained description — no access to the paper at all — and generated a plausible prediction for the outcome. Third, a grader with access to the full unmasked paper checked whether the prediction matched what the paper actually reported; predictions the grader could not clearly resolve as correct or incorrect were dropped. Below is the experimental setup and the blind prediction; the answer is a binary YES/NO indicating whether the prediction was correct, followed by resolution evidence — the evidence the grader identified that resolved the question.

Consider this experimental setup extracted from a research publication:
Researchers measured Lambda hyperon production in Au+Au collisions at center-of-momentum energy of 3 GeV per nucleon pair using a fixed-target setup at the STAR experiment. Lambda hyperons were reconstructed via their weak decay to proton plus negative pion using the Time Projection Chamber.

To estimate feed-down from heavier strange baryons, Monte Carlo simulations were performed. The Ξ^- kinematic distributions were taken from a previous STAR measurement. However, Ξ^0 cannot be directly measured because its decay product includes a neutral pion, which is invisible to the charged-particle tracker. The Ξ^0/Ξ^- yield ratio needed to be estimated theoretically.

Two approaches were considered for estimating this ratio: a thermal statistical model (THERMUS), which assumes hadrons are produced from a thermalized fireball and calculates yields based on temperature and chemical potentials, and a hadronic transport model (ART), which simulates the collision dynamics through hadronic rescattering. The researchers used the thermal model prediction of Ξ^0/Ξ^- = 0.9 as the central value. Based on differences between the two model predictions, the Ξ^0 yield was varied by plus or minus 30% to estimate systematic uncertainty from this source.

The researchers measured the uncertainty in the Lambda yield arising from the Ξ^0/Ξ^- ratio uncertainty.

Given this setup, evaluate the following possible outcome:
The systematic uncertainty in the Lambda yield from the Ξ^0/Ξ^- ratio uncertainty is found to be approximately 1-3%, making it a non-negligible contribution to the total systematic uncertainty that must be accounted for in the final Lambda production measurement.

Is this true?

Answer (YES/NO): NO